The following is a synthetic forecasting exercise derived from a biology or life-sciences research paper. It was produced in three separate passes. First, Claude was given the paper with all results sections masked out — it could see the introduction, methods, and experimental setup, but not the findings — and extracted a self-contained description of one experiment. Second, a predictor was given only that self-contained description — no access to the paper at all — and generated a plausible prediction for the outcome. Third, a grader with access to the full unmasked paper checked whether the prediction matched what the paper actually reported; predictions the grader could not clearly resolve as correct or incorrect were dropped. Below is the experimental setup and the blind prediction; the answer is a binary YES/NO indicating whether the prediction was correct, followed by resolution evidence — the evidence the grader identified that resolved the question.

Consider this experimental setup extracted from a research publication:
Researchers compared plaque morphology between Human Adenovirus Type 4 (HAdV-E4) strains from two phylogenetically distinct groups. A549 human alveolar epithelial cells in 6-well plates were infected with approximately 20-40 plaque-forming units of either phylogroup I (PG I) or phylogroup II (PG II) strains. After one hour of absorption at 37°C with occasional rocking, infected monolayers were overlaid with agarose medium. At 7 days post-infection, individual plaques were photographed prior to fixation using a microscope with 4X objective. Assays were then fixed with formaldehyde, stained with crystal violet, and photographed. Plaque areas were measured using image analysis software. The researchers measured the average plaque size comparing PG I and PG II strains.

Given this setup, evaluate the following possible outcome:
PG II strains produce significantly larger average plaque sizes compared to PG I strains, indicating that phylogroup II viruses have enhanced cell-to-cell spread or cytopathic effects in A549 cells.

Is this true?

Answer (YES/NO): NO